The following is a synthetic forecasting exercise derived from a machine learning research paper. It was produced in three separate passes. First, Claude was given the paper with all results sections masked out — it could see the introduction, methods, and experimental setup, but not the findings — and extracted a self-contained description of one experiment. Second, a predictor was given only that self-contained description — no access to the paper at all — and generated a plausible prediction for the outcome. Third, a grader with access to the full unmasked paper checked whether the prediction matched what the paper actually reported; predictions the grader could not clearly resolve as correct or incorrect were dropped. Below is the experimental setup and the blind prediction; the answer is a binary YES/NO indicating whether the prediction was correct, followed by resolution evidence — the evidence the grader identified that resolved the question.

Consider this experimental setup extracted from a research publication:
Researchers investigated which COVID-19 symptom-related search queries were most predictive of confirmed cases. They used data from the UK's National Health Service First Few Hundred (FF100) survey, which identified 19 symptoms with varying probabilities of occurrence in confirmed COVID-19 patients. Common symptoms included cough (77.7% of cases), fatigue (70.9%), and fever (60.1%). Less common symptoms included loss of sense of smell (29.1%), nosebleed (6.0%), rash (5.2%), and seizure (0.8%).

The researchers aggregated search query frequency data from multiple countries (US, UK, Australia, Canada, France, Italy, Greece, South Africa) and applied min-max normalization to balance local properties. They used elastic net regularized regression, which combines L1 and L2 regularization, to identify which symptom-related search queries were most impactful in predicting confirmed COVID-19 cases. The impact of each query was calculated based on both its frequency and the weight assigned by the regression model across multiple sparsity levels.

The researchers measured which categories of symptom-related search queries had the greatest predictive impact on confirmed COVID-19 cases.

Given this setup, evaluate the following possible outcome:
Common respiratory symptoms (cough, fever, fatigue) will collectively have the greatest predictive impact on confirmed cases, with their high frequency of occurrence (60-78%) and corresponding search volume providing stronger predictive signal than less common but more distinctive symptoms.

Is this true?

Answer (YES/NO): NO